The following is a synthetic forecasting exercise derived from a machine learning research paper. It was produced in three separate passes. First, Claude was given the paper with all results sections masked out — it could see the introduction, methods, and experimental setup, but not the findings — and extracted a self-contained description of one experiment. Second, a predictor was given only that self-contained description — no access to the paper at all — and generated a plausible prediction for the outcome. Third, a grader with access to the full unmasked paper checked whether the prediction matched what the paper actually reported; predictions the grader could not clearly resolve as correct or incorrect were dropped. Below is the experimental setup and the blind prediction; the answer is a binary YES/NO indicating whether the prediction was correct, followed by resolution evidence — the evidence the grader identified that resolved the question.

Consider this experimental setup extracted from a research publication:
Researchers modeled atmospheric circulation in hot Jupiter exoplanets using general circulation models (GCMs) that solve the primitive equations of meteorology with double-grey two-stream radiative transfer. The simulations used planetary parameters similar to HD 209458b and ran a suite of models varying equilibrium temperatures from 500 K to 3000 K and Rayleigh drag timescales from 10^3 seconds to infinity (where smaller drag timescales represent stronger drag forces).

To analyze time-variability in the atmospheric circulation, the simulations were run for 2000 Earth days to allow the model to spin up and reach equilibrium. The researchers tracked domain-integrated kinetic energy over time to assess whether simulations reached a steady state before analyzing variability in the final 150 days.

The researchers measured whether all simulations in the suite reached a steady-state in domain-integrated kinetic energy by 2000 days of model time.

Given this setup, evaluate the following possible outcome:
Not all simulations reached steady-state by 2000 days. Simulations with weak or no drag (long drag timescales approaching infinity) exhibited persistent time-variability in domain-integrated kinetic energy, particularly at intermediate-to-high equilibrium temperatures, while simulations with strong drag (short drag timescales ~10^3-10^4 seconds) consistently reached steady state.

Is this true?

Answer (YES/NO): NO